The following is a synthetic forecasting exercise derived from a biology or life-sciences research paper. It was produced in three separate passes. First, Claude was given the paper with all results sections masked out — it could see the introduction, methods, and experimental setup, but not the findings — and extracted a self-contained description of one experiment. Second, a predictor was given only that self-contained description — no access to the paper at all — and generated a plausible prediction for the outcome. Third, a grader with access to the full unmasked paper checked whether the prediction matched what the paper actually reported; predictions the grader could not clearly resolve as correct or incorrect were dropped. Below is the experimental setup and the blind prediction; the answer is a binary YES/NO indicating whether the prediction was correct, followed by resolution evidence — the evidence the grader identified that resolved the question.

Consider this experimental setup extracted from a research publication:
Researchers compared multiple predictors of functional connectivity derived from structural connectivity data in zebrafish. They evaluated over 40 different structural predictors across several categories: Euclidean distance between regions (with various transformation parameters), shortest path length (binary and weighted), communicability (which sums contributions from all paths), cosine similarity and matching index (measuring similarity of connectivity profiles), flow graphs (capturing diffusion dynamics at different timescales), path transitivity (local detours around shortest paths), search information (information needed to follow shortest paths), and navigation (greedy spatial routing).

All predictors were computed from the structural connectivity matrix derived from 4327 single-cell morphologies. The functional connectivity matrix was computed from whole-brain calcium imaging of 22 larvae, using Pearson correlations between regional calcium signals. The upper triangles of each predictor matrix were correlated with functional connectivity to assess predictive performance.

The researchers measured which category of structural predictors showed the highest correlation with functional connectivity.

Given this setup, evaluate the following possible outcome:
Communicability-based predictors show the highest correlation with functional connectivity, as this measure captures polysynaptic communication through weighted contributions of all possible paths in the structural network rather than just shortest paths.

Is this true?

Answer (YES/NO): NO